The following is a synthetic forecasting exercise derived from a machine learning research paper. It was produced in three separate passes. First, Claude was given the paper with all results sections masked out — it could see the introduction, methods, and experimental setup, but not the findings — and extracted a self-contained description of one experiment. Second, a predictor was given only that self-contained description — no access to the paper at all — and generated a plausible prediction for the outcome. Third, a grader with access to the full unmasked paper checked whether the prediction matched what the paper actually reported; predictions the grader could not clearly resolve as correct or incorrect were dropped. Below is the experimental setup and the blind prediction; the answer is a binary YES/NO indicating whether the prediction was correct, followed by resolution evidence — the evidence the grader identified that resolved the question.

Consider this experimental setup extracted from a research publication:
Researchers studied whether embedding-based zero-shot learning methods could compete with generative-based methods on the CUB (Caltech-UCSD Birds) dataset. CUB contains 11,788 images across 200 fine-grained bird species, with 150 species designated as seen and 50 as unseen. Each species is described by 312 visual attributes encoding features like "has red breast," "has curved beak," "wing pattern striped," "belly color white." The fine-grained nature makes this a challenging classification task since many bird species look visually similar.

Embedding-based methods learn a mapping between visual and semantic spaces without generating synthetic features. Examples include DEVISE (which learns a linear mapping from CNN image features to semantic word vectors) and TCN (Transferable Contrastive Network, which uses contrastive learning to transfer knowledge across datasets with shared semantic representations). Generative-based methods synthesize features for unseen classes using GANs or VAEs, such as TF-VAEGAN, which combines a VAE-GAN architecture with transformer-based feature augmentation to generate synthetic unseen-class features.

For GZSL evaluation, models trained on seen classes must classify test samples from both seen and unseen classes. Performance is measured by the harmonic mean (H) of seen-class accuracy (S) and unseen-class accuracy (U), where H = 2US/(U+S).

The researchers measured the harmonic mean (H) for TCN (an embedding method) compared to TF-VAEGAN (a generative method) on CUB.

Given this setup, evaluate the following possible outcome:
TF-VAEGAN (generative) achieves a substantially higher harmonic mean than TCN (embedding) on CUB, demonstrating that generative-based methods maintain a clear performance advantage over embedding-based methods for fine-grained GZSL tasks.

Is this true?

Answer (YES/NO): YES